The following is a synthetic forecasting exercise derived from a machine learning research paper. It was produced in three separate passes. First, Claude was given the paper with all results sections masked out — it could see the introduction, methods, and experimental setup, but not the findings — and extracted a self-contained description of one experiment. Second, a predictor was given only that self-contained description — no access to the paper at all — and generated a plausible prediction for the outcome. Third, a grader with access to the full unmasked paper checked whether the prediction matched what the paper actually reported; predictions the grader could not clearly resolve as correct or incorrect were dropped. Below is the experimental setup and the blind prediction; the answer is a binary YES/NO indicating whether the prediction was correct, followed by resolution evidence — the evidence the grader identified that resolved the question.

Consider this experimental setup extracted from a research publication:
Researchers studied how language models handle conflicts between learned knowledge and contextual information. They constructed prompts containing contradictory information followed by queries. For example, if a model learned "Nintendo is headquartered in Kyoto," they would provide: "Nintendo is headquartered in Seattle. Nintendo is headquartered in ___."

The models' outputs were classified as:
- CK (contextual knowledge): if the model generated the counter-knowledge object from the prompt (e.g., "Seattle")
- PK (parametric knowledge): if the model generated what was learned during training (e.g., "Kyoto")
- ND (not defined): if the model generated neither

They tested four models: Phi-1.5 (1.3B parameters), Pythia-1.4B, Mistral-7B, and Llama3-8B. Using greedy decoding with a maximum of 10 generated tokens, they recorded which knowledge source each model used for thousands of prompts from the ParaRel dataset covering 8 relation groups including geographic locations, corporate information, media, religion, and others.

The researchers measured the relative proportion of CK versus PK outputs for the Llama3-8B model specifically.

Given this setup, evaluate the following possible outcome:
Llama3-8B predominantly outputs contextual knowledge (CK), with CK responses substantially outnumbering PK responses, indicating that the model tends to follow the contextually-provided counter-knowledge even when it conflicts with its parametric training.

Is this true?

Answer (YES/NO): YES